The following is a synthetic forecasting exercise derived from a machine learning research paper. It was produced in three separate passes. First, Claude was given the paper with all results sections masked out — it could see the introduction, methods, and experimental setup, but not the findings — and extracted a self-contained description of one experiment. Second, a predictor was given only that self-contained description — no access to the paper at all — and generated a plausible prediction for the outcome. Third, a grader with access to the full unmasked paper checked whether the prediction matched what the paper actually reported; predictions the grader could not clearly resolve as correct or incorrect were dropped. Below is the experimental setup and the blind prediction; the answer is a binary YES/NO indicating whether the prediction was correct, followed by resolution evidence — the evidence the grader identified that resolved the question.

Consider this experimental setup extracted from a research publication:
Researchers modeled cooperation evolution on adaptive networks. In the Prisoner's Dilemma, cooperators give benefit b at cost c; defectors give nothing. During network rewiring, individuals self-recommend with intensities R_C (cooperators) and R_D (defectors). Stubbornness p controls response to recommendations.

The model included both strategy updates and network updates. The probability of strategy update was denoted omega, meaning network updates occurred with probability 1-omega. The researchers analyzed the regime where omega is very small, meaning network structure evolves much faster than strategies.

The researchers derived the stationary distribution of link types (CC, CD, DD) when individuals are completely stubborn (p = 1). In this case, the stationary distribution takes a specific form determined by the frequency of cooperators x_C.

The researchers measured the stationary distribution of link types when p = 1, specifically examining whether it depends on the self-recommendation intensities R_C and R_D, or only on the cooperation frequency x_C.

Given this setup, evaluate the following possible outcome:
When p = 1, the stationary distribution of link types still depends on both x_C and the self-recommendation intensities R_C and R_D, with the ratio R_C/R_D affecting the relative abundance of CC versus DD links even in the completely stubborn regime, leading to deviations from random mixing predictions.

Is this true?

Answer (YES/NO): NO